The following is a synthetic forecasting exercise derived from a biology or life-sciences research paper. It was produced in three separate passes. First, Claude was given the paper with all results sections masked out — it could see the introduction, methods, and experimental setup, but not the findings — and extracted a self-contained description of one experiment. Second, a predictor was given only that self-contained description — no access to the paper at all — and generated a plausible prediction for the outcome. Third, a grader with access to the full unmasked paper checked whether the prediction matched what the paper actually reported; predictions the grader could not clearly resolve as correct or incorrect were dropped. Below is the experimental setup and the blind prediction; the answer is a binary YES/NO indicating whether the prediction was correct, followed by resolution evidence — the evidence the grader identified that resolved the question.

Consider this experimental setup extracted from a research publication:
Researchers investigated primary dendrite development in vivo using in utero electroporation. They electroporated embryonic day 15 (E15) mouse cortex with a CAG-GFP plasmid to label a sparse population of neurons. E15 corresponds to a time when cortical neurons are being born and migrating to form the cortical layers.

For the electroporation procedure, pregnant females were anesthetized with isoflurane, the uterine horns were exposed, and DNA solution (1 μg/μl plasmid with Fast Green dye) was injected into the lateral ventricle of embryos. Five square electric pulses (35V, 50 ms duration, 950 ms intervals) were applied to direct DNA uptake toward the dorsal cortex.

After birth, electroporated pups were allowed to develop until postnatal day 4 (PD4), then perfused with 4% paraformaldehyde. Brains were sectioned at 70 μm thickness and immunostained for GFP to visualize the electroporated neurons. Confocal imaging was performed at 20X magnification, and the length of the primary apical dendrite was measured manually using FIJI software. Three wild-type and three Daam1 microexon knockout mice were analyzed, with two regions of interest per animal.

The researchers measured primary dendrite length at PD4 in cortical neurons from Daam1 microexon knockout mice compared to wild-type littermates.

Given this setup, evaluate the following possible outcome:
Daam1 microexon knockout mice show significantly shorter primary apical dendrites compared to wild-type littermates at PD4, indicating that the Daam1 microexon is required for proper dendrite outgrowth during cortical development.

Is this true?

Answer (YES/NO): NO